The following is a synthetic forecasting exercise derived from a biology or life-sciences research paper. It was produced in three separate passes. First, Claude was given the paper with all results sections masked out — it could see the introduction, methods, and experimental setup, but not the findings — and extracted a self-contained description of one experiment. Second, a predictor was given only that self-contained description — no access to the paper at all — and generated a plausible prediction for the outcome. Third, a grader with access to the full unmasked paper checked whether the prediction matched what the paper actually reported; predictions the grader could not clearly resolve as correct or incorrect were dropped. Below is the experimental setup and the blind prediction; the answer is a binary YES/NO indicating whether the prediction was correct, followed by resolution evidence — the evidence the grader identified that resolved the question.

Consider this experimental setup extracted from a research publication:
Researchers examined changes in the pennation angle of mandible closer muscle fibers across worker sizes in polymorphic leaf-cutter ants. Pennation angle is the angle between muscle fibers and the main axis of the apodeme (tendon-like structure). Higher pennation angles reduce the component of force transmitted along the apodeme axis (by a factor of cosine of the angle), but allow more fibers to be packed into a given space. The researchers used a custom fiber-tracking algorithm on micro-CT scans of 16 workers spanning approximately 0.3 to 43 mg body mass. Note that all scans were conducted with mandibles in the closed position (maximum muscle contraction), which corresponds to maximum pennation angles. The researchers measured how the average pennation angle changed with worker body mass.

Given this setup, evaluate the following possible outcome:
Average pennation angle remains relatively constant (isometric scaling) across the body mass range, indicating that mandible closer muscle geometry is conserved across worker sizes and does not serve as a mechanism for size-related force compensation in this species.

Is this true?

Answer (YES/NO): NO